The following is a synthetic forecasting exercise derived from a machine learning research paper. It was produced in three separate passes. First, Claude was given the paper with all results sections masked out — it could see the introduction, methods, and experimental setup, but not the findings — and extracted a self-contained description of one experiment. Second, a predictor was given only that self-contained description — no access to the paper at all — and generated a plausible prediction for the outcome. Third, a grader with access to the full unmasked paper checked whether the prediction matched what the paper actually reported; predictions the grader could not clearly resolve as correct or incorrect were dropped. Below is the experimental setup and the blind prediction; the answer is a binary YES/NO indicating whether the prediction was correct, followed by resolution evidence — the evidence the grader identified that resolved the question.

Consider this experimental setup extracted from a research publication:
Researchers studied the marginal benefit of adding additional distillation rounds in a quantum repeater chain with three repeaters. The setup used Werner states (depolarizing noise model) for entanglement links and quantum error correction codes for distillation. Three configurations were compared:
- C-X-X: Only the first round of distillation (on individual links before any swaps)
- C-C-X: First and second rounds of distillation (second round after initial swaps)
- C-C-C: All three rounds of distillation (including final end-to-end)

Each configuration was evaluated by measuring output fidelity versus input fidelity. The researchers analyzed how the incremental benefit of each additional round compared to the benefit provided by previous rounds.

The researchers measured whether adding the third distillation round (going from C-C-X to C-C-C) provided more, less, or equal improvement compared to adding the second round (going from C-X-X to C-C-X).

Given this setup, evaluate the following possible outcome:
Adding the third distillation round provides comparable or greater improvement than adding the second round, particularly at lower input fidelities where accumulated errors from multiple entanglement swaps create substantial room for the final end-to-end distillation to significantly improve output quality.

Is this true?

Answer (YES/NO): NO